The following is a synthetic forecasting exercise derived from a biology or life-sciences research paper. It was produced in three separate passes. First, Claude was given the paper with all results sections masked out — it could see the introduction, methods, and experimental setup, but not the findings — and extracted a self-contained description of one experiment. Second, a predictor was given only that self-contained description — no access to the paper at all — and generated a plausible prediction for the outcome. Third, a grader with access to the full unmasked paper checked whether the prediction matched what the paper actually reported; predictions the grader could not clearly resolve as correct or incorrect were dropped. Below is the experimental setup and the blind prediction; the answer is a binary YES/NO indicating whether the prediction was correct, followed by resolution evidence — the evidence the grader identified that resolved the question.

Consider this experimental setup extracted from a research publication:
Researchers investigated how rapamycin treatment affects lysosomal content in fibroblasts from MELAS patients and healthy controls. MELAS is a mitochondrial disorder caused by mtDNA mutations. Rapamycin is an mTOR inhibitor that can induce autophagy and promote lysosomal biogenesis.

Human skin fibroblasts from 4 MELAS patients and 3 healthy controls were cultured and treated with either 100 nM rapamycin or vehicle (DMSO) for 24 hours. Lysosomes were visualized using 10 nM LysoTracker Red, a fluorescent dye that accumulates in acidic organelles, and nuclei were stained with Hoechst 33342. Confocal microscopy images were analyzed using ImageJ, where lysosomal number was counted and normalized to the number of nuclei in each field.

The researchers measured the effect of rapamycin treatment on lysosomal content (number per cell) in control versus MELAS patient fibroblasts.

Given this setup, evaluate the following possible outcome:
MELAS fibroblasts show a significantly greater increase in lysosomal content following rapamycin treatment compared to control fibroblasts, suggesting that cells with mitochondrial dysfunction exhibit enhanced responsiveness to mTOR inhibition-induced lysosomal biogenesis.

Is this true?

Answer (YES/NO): NO